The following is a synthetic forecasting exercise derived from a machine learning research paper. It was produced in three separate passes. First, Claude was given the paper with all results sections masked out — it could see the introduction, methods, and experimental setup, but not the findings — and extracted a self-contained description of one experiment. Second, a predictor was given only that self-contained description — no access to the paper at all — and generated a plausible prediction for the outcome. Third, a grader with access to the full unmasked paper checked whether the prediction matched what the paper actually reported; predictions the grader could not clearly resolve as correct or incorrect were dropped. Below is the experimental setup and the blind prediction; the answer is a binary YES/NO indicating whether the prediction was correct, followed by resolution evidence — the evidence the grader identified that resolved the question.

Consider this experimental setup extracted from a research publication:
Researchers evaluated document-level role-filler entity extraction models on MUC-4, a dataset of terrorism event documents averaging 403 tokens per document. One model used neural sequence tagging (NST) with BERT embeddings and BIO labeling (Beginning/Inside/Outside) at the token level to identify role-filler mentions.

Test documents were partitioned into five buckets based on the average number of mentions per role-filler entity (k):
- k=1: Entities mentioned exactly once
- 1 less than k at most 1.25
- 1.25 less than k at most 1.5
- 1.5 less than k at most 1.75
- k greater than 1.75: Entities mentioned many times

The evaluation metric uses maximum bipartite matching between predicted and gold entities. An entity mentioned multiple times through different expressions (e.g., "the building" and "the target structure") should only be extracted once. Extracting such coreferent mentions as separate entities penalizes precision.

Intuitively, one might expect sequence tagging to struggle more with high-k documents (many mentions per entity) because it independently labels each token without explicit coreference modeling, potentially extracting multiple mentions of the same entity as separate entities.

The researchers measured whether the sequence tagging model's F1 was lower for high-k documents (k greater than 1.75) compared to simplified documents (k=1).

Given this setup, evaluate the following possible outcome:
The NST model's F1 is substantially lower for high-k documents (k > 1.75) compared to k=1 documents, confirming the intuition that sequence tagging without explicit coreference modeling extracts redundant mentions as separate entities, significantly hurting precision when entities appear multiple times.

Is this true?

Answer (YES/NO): NO